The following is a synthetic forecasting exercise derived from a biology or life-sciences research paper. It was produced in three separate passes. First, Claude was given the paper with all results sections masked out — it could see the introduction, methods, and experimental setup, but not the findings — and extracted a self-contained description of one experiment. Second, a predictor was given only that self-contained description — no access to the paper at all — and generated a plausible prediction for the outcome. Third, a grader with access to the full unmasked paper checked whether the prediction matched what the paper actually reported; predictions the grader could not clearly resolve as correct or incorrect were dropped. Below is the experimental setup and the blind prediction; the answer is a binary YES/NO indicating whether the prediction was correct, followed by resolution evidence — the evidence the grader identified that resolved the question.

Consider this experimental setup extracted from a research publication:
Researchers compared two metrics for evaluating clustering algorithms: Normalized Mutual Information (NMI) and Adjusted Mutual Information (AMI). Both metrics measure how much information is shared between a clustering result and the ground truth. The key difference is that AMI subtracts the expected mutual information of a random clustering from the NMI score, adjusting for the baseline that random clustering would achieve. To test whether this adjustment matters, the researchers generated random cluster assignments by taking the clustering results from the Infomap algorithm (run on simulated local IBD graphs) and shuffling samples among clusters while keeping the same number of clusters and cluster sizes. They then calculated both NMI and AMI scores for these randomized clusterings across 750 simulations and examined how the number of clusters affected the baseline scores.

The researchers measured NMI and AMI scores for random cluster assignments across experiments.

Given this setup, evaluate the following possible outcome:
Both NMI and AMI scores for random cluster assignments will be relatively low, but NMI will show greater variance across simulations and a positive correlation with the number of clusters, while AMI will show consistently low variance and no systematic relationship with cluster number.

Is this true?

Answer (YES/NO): NO